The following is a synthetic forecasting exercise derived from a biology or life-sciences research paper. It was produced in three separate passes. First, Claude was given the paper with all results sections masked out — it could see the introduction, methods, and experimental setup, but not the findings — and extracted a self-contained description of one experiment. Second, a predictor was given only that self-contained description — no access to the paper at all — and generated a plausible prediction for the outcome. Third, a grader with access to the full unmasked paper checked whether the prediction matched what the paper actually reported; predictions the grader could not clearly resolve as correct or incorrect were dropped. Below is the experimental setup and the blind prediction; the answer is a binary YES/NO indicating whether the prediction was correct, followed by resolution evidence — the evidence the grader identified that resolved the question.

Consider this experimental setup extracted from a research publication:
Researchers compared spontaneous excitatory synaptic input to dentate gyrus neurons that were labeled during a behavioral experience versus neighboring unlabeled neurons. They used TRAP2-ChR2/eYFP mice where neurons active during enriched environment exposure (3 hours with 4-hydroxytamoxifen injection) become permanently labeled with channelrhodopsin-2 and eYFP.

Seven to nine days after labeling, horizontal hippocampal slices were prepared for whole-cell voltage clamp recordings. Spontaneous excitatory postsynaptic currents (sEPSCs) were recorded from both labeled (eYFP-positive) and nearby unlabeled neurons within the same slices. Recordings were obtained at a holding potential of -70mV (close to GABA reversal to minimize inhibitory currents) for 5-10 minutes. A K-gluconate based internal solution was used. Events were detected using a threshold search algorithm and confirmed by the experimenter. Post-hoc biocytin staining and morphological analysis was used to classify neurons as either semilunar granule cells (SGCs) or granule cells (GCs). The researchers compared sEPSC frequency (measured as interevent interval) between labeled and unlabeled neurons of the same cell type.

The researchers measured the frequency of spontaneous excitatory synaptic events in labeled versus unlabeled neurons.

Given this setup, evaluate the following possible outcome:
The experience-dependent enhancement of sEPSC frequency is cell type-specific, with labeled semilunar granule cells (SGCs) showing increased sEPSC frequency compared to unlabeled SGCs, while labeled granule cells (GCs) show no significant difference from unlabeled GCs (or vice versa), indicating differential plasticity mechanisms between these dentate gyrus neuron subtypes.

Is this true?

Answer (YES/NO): NO